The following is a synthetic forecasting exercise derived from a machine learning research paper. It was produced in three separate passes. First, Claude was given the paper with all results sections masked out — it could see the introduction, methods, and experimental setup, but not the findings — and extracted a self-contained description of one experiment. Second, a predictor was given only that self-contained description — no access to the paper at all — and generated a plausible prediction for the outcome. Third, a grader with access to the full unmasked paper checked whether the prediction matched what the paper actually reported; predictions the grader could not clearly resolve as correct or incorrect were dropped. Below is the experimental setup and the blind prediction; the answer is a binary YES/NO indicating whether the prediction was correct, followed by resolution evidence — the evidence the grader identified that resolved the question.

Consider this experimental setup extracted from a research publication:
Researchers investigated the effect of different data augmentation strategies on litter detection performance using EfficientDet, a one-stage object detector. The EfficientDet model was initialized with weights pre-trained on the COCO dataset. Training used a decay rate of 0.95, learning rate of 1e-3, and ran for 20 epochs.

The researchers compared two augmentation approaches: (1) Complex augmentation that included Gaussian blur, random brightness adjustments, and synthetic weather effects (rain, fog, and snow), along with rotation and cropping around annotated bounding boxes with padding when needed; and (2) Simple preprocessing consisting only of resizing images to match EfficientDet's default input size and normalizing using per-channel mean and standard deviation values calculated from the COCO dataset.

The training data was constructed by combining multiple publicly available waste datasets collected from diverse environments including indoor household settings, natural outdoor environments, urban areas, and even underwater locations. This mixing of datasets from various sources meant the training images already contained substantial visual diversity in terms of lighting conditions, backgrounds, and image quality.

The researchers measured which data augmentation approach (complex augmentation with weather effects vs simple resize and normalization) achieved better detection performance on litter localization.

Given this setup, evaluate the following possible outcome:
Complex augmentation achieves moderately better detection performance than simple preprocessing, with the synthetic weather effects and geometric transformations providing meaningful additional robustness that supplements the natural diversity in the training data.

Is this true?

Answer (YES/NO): NO